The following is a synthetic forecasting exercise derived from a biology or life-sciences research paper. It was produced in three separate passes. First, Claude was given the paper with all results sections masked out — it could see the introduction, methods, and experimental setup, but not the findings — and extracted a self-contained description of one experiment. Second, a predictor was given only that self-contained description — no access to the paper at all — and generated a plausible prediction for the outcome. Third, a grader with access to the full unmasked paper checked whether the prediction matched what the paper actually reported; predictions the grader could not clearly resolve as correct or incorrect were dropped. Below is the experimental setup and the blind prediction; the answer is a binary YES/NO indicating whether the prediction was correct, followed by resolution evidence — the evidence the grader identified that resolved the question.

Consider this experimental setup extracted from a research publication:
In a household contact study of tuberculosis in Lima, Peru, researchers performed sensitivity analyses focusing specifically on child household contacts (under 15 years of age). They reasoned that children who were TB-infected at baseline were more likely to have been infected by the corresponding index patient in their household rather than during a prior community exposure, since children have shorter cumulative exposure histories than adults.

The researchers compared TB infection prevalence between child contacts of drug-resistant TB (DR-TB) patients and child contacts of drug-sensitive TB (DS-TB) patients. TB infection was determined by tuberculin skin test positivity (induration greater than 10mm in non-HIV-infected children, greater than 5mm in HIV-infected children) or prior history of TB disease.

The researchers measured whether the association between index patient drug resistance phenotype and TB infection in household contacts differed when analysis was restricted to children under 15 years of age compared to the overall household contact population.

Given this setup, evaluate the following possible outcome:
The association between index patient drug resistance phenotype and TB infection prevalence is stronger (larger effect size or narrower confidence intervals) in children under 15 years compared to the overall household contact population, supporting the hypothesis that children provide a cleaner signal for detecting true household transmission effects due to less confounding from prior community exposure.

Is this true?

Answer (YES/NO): NO